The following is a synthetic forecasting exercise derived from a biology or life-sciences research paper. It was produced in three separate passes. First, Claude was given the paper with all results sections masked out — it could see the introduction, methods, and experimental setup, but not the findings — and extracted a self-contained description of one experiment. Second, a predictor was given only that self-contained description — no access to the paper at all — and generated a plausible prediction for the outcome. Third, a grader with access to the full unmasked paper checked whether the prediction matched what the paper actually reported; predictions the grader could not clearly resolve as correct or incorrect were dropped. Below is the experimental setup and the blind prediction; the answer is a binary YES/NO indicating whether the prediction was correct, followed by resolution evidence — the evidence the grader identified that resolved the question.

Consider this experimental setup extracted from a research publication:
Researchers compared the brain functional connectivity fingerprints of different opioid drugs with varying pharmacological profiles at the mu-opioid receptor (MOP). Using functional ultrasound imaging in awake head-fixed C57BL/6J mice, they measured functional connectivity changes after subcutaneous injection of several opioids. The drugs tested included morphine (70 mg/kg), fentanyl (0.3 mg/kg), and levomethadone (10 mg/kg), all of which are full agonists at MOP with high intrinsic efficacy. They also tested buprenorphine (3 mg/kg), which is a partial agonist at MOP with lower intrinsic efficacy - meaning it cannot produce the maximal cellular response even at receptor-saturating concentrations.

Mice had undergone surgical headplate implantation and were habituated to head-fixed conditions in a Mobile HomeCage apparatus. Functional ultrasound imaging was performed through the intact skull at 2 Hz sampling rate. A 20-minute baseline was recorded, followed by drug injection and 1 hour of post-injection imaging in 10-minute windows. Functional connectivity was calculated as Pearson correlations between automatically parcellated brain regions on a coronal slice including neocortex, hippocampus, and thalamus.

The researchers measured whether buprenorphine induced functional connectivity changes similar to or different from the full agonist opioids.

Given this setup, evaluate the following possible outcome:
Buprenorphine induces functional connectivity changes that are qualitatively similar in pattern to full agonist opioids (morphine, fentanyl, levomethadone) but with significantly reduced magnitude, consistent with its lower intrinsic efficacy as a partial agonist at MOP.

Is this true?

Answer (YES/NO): YES